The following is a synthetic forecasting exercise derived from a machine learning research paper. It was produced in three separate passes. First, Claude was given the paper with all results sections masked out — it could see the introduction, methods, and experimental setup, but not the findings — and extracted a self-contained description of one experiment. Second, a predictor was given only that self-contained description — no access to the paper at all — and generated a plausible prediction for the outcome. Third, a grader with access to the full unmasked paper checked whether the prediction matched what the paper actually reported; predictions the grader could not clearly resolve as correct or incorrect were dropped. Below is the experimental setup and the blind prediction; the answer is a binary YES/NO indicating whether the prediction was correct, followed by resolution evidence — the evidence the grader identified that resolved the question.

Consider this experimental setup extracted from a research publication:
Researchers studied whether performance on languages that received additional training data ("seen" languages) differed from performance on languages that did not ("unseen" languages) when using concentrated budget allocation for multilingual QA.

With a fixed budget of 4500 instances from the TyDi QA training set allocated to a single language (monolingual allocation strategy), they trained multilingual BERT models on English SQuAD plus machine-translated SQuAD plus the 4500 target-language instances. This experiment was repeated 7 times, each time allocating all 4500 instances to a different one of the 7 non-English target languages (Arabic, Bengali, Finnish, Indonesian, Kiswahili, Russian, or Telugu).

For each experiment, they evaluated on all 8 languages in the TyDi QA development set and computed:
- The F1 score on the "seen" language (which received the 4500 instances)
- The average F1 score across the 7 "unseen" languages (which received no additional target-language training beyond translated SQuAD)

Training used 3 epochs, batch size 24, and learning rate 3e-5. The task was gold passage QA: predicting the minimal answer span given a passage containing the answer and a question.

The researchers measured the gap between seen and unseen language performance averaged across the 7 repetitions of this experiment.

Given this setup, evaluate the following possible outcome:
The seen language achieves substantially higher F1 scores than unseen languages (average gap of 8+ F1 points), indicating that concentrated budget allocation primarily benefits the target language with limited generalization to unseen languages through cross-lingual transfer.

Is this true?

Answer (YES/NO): NO